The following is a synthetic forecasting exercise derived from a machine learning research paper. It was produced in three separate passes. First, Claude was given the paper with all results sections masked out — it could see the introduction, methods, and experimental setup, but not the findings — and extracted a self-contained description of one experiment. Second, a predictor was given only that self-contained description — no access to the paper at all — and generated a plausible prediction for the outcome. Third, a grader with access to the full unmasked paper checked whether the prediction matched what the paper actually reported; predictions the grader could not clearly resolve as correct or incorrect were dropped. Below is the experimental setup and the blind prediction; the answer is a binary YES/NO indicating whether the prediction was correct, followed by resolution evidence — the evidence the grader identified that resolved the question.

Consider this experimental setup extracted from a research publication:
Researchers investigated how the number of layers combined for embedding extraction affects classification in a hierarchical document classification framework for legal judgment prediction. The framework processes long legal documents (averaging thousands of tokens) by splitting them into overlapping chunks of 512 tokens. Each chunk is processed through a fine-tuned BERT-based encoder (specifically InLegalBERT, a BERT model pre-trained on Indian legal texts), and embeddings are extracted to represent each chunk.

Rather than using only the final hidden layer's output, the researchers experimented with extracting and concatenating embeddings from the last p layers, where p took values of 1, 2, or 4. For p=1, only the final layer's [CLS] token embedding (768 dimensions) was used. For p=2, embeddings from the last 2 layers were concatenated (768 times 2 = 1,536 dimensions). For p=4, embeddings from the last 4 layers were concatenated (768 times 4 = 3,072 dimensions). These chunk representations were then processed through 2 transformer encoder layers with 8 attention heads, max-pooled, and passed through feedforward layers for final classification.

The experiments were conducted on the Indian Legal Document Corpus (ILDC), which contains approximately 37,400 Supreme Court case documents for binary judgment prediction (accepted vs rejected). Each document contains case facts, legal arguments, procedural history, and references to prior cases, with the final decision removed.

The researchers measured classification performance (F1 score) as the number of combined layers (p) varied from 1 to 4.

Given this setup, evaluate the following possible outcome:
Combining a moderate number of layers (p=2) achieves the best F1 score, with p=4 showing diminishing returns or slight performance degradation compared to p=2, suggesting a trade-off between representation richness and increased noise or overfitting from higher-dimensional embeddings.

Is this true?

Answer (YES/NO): NO